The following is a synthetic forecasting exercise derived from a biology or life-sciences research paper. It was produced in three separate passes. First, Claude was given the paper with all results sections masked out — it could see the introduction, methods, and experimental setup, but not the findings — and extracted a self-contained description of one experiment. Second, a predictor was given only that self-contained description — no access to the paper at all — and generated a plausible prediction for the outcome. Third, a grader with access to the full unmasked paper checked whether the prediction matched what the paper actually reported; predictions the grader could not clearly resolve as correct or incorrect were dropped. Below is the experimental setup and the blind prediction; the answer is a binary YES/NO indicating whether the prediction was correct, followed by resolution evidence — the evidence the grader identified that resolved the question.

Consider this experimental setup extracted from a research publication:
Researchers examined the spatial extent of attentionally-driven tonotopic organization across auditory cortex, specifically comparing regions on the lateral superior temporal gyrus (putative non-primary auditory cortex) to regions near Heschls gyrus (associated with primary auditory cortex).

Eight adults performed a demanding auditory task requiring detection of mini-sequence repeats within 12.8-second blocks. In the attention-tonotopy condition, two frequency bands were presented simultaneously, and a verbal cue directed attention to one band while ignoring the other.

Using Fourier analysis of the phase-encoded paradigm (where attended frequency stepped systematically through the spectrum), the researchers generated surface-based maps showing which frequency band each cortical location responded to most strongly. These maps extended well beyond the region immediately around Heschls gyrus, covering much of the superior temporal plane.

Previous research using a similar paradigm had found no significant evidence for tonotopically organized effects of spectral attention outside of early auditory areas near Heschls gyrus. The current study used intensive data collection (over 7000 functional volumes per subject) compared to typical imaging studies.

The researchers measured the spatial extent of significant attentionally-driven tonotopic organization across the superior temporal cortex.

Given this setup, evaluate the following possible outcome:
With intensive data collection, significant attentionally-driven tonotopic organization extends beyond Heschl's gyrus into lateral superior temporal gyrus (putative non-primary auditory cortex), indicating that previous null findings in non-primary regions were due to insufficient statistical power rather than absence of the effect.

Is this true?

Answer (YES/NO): YES